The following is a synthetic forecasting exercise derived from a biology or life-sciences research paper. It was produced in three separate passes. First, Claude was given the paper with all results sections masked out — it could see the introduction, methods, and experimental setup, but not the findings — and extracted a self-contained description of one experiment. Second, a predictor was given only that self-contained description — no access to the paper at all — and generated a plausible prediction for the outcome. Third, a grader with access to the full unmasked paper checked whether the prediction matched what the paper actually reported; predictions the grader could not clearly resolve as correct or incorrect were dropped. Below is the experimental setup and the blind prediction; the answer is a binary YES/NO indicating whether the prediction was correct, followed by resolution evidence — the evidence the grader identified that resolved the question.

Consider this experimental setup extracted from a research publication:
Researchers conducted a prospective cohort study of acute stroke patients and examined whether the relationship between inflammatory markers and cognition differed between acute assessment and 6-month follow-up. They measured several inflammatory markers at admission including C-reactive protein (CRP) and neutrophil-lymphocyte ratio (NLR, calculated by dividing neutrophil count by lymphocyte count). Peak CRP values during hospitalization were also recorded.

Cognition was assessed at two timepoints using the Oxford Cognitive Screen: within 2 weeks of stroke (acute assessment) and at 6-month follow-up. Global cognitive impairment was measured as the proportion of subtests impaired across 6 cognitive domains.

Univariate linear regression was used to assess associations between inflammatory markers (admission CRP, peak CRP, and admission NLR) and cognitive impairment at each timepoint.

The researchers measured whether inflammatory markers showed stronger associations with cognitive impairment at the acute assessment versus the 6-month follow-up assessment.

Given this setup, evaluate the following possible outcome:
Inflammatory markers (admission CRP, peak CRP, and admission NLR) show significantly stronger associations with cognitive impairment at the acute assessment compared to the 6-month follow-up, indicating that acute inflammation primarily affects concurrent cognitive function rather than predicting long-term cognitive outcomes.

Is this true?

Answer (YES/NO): NO